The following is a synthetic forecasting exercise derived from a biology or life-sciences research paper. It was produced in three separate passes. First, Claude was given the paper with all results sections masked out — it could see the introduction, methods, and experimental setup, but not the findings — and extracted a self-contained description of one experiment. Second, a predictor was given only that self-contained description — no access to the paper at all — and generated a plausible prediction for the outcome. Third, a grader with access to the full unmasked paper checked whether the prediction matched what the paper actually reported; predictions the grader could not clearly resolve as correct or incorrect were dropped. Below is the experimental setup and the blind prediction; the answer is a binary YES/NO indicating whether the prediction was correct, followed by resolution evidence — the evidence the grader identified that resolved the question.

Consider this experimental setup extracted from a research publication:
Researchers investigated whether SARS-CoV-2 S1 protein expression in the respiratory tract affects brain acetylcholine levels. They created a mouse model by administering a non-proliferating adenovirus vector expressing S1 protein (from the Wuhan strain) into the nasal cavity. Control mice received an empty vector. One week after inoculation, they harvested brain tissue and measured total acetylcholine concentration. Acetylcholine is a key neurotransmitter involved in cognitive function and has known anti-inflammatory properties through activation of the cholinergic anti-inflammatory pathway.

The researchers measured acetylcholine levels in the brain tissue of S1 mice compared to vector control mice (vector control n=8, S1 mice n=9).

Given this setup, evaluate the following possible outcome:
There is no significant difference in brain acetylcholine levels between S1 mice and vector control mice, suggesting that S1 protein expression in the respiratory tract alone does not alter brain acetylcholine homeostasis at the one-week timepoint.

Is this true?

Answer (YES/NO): NO